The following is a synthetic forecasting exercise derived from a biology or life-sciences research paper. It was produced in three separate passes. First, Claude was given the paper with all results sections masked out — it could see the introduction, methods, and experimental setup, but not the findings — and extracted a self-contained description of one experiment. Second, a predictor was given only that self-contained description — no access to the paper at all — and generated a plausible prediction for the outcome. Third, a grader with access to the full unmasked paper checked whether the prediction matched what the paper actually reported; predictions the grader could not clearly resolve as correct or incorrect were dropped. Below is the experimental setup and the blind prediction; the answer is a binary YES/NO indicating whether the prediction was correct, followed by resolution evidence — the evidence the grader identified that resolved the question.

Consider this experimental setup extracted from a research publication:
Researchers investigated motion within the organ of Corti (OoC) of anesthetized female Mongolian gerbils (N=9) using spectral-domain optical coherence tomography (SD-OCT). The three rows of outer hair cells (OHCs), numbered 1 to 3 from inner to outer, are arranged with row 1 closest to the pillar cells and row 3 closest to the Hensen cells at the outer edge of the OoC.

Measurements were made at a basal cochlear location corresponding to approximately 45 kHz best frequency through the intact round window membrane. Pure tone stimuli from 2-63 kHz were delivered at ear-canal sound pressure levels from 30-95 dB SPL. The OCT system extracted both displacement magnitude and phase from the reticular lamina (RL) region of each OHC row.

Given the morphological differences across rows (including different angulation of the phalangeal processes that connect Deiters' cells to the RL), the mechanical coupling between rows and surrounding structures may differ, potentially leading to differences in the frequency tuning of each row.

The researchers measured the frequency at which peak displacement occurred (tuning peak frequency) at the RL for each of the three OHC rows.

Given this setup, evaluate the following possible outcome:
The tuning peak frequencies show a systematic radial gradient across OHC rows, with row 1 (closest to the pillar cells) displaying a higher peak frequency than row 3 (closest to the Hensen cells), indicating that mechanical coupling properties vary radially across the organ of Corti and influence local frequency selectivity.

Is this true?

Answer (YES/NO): NO